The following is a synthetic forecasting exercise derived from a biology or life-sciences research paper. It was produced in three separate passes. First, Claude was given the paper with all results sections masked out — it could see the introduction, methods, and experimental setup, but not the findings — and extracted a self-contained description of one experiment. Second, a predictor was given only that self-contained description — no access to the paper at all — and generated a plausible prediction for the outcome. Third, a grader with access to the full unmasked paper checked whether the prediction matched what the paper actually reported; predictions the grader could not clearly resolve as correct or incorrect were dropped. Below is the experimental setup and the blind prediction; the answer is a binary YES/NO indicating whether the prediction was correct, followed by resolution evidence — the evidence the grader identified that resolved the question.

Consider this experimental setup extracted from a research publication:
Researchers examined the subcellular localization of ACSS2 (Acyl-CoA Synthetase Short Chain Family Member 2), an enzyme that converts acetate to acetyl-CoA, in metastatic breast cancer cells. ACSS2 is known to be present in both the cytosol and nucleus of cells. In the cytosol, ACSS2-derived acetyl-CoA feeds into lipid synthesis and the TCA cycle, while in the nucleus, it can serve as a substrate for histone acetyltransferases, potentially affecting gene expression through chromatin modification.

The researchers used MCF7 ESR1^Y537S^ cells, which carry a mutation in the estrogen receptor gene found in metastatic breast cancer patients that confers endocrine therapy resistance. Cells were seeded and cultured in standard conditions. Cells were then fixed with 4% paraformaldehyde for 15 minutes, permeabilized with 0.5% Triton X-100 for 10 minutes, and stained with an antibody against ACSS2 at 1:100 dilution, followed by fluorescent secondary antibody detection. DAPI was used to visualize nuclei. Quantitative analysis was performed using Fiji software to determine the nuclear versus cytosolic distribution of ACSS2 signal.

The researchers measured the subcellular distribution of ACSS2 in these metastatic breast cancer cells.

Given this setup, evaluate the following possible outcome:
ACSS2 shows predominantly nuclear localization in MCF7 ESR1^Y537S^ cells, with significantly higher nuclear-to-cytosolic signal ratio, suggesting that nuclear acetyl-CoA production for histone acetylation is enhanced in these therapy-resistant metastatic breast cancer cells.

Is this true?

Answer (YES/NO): YES